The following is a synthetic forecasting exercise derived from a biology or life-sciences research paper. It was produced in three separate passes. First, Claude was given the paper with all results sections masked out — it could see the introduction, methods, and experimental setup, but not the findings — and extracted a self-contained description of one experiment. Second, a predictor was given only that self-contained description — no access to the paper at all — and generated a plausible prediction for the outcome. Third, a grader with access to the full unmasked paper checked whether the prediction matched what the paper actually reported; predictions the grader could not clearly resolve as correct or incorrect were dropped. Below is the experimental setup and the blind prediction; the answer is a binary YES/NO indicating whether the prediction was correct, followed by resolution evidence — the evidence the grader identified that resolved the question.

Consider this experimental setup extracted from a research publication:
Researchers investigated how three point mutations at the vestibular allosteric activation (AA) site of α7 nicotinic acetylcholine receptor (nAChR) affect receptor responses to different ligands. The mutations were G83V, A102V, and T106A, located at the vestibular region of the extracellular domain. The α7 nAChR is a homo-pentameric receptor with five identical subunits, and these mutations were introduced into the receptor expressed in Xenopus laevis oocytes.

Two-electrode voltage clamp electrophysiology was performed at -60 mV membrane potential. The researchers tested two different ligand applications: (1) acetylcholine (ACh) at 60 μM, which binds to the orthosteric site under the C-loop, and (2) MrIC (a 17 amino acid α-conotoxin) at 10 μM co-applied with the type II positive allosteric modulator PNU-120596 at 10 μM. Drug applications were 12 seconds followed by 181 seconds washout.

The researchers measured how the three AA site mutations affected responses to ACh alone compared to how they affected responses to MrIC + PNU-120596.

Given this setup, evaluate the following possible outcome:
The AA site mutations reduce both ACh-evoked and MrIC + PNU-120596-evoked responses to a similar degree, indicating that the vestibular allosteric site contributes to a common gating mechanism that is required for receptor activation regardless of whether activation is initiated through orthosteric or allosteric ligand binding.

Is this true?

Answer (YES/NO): NO